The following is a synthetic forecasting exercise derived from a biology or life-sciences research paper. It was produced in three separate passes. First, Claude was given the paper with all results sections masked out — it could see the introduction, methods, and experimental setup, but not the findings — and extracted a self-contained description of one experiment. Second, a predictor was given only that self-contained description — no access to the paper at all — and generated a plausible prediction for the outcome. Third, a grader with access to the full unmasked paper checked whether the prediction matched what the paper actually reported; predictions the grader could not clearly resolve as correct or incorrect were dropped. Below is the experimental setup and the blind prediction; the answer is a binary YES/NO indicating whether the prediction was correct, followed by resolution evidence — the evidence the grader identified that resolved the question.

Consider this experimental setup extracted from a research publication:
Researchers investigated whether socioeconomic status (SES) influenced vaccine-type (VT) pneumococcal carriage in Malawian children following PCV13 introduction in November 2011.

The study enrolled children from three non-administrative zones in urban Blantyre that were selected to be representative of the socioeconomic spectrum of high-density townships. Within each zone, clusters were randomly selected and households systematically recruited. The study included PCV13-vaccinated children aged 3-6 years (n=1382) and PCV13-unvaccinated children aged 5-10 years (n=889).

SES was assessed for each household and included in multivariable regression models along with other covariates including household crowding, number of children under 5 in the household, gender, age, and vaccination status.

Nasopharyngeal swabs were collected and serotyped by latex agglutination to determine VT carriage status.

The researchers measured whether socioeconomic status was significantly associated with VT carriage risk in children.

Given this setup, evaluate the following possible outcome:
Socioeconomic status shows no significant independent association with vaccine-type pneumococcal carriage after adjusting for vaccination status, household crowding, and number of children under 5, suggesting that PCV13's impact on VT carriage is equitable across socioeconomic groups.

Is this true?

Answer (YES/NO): YES